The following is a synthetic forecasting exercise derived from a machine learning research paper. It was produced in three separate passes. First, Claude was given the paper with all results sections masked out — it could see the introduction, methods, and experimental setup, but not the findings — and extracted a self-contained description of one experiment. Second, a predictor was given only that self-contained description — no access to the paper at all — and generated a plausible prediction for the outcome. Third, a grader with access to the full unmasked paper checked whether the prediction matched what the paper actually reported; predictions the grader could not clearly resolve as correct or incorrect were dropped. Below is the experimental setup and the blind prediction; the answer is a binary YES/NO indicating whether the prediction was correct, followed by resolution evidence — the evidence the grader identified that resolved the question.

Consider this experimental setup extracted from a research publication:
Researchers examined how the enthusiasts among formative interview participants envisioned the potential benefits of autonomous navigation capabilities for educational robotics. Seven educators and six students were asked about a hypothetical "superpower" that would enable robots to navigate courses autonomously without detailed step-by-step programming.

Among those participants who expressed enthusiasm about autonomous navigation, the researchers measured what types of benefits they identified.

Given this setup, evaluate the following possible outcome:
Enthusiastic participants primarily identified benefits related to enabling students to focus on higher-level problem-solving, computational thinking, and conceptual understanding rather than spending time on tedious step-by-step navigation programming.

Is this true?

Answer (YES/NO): NO